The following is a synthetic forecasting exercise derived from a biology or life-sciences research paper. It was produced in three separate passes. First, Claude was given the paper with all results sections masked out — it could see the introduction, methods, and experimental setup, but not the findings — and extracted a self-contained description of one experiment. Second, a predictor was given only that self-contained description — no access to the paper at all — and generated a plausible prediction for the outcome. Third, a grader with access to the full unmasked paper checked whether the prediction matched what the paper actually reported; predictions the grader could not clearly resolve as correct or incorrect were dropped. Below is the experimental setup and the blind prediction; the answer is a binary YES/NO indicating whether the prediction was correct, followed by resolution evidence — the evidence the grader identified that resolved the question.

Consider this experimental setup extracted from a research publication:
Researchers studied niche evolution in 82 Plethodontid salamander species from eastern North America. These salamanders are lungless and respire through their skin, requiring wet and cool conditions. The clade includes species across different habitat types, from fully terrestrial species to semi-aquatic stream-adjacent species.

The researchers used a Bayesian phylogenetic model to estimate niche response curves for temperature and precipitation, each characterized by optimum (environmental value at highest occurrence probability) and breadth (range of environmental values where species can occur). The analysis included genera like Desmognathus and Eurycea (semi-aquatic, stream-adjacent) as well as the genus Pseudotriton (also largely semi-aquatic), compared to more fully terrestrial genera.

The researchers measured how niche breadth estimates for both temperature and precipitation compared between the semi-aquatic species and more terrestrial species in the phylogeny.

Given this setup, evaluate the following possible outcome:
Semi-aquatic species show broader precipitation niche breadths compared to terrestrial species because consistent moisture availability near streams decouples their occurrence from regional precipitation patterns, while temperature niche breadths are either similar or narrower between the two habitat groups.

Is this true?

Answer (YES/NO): NO